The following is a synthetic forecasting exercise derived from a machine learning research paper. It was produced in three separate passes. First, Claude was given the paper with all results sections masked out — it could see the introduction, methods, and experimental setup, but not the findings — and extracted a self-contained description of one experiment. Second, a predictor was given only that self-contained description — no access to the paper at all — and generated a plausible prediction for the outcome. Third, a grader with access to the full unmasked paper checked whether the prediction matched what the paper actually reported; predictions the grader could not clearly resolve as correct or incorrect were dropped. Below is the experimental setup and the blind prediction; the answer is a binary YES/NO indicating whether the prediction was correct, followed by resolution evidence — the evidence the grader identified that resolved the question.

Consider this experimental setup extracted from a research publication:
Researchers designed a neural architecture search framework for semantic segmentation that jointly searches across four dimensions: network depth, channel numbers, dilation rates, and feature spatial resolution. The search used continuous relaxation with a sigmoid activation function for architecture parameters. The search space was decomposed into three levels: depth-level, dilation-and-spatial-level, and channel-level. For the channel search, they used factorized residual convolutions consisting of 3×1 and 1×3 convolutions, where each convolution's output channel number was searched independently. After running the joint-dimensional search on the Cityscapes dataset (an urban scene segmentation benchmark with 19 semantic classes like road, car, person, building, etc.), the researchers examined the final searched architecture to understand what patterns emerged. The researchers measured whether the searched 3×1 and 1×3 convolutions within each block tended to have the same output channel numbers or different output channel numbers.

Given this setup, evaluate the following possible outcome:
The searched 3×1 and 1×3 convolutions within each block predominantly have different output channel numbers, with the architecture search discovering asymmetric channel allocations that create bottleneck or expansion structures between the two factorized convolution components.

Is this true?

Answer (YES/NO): YES